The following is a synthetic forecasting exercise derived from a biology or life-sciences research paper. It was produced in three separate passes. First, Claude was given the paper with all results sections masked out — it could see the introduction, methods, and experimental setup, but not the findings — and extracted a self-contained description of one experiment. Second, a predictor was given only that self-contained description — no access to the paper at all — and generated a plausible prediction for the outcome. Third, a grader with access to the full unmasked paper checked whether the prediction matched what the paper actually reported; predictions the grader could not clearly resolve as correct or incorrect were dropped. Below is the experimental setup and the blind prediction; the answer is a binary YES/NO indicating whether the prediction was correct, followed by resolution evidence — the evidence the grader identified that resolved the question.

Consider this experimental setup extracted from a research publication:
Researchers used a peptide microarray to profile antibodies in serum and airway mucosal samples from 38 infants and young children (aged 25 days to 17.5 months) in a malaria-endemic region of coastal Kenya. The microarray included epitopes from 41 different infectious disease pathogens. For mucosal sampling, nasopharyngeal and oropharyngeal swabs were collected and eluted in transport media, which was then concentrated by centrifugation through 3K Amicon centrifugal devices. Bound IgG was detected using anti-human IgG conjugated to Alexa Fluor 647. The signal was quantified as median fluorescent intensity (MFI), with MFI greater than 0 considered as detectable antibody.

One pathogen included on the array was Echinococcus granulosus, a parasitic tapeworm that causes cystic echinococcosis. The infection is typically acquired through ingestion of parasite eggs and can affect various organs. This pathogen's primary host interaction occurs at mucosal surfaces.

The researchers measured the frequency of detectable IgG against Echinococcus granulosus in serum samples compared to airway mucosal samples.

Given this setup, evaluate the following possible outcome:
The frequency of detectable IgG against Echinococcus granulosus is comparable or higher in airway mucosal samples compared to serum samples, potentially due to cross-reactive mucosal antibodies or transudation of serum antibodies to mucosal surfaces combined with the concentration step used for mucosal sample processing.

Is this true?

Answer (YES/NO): YES